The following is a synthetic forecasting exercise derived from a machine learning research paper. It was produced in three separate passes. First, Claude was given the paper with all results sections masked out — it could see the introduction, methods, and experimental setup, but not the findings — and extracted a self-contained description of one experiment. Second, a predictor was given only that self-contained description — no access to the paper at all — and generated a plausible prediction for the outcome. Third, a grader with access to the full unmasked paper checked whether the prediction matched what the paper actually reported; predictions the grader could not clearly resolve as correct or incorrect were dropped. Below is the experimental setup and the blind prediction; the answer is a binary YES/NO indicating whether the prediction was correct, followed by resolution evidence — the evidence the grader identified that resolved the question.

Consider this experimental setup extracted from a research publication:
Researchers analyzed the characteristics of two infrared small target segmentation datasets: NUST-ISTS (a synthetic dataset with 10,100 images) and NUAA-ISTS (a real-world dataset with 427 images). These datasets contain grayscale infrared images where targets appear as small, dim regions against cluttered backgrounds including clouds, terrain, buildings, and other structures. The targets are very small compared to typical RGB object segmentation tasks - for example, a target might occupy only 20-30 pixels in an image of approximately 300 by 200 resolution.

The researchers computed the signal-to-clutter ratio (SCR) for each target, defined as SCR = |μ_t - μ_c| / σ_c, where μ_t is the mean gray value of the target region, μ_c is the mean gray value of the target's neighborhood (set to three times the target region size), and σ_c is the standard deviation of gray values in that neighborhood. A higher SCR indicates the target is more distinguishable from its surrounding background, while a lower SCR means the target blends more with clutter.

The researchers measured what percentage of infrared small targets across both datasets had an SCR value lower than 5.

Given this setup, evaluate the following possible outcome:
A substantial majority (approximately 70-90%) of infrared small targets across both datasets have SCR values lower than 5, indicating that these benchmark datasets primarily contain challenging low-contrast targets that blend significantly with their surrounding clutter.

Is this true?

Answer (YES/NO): YES